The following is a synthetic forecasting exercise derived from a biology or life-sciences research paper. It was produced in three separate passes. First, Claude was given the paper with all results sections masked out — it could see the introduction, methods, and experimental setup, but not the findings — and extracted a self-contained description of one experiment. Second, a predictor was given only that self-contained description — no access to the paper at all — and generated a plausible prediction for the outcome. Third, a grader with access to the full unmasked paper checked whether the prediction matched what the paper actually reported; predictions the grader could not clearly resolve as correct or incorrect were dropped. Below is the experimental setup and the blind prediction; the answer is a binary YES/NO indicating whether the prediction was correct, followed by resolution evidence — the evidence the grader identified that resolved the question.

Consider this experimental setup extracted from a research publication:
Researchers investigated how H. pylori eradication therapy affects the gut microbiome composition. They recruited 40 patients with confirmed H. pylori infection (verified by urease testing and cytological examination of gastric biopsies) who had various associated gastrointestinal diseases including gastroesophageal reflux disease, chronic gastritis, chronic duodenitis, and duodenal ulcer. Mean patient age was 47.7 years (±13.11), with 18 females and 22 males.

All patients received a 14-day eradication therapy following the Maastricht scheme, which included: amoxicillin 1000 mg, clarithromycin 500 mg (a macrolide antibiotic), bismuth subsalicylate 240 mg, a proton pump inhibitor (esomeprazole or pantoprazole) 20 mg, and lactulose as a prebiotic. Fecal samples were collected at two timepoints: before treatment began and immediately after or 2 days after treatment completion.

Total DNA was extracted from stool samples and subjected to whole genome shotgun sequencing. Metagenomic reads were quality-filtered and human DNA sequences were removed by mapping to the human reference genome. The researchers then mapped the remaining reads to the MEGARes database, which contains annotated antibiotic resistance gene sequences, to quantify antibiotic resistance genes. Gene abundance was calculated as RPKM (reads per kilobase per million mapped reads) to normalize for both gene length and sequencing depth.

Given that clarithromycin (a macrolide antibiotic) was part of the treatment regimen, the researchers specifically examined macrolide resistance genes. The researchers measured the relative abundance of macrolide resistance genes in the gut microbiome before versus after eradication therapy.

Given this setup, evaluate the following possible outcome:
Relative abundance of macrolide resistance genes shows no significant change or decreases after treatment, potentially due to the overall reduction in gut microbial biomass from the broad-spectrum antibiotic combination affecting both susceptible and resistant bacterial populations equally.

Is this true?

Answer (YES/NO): NO